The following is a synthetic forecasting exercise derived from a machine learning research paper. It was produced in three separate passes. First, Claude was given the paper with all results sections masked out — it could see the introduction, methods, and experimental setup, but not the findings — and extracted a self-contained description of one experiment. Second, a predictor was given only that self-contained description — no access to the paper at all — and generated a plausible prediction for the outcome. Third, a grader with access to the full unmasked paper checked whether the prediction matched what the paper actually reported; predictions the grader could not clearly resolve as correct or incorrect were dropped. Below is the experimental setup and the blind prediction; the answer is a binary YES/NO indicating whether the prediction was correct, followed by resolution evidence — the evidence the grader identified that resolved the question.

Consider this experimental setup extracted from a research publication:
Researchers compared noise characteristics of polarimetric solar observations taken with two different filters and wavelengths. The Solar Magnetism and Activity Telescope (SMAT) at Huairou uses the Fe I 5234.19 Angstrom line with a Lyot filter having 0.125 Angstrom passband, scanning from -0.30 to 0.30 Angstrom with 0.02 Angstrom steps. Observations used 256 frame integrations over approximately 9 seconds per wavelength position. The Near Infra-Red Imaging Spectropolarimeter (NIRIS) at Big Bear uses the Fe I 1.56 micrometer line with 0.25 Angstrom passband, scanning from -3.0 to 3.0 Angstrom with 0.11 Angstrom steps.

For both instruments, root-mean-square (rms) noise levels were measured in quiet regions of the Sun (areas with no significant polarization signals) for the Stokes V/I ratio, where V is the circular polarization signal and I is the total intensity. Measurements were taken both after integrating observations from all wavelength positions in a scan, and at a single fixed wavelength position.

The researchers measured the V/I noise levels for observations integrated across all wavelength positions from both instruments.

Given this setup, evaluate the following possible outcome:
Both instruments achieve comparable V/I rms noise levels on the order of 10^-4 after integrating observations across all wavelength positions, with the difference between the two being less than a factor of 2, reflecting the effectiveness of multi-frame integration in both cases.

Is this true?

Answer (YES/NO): NO